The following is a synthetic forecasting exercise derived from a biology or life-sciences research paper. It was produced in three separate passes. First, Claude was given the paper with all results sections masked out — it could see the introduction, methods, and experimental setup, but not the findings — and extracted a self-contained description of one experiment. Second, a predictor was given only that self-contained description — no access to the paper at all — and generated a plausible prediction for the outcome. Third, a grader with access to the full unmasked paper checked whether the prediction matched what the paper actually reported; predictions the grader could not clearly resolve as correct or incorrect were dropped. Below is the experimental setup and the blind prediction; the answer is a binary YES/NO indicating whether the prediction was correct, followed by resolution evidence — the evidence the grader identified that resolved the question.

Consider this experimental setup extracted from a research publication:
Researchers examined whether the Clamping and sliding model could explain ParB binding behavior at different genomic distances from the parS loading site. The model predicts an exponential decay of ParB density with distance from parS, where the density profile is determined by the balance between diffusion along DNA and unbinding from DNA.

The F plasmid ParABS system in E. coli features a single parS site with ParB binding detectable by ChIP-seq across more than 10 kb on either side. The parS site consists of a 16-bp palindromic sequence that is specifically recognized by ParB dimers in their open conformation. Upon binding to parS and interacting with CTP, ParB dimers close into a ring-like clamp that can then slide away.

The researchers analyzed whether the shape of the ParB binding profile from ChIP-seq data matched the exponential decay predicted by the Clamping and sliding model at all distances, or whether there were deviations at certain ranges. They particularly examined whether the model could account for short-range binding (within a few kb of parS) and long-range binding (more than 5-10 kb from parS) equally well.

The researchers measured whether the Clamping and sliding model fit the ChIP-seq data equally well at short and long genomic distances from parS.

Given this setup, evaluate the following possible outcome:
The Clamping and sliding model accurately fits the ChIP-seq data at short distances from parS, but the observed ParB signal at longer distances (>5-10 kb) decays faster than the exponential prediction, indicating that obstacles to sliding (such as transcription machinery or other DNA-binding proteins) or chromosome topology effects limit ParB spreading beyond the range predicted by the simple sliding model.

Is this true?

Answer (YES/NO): NO